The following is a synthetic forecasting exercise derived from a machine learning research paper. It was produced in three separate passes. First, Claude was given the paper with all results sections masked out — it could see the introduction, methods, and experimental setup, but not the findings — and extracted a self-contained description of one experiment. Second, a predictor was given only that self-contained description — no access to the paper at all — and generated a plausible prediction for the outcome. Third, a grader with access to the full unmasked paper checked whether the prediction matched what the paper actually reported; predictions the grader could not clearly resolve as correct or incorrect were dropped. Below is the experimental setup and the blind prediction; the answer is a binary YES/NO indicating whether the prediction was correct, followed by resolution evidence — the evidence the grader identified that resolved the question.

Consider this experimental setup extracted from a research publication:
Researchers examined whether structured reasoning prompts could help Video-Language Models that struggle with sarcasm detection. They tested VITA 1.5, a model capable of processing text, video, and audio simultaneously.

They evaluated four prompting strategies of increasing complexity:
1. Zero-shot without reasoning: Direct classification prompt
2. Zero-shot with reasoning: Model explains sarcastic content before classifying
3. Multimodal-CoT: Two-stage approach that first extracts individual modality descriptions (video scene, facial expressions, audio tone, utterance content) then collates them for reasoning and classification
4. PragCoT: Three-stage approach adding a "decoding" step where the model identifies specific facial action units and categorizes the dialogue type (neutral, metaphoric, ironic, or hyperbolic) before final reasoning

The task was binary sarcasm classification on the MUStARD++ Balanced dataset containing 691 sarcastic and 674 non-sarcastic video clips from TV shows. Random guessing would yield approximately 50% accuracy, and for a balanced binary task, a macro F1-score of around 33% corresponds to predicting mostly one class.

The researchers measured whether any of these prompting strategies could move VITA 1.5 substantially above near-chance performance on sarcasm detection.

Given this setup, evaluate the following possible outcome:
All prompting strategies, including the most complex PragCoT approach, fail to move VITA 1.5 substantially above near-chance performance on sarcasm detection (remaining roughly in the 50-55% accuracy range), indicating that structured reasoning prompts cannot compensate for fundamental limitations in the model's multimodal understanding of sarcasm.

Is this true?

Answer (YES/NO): YES